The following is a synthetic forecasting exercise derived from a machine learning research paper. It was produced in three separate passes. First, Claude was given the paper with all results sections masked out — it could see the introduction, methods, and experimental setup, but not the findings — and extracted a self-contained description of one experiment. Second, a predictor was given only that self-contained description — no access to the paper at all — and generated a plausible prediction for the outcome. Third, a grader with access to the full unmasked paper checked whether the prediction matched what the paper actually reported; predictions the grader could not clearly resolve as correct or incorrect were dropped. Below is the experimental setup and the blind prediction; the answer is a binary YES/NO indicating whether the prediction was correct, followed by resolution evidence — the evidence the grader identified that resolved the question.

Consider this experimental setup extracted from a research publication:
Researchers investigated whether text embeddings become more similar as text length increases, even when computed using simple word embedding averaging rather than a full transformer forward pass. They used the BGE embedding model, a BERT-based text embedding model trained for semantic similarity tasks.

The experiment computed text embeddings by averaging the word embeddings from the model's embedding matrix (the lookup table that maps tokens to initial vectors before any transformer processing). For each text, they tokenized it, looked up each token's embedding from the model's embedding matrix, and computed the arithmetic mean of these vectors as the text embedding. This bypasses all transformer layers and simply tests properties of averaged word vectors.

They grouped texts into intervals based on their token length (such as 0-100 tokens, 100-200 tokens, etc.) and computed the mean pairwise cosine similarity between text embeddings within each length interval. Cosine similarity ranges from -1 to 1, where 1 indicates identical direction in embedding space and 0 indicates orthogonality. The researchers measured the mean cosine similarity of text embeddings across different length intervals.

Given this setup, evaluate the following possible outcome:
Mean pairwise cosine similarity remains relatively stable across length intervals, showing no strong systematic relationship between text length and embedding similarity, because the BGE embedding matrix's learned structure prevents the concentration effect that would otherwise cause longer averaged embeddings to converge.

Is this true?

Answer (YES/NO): NO